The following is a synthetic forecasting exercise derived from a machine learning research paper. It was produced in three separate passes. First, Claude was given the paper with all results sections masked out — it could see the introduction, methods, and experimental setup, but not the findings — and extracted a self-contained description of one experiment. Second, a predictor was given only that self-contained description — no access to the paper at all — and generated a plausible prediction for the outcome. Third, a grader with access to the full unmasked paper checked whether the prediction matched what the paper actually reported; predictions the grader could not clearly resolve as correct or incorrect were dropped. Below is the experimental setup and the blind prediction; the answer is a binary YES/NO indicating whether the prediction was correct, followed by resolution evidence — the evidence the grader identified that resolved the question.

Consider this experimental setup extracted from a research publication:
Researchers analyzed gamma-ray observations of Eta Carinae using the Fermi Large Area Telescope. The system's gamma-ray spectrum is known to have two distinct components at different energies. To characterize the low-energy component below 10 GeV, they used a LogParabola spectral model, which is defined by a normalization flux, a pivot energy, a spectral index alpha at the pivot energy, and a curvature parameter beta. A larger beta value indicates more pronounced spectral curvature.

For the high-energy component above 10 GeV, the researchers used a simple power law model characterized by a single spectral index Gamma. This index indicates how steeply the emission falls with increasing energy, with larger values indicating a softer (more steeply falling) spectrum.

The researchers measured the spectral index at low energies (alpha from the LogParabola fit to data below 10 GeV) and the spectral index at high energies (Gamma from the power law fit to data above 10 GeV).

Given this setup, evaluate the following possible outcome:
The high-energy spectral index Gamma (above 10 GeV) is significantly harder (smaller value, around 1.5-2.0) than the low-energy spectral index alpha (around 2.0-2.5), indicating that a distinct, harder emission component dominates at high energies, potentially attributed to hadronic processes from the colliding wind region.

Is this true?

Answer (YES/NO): NO